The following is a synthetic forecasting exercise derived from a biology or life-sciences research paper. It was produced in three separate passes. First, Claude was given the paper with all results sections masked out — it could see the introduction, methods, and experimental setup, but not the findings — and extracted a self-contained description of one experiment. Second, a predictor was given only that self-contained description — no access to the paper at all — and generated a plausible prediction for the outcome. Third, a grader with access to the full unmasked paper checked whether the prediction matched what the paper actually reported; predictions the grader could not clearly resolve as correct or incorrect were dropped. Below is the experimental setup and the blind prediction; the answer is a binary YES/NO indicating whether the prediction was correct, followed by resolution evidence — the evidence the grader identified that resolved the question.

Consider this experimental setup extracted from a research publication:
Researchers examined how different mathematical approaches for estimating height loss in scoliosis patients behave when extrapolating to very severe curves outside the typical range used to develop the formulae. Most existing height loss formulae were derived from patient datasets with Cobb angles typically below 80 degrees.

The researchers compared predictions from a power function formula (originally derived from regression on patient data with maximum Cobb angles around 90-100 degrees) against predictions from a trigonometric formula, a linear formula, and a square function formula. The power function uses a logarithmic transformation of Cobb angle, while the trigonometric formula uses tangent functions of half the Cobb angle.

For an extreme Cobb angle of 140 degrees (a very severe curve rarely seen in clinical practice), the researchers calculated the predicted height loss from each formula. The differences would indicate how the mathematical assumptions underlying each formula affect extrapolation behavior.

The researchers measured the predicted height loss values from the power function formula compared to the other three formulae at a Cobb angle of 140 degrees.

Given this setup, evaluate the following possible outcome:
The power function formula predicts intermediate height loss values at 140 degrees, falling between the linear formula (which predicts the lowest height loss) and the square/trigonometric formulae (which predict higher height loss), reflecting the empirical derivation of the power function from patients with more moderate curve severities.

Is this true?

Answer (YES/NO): NO